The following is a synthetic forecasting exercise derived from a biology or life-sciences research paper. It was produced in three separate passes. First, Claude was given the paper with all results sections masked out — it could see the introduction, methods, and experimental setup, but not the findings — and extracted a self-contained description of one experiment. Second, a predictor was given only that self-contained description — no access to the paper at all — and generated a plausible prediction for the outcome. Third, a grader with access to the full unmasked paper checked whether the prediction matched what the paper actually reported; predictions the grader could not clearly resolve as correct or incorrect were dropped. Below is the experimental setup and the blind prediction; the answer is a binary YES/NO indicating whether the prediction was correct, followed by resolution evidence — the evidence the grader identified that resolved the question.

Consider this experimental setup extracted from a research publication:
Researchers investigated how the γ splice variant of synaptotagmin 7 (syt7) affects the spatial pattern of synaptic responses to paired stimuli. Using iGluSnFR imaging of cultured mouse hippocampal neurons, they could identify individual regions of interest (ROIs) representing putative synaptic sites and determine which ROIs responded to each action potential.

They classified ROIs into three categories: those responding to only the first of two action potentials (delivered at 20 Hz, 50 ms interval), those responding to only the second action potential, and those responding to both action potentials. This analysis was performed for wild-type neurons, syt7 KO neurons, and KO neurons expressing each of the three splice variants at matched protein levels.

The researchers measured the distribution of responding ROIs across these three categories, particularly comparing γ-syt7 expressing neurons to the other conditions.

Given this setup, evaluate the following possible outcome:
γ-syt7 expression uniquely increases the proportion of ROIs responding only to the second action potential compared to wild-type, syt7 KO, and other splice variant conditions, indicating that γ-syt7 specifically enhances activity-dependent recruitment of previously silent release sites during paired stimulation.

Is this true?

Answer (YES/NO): YES